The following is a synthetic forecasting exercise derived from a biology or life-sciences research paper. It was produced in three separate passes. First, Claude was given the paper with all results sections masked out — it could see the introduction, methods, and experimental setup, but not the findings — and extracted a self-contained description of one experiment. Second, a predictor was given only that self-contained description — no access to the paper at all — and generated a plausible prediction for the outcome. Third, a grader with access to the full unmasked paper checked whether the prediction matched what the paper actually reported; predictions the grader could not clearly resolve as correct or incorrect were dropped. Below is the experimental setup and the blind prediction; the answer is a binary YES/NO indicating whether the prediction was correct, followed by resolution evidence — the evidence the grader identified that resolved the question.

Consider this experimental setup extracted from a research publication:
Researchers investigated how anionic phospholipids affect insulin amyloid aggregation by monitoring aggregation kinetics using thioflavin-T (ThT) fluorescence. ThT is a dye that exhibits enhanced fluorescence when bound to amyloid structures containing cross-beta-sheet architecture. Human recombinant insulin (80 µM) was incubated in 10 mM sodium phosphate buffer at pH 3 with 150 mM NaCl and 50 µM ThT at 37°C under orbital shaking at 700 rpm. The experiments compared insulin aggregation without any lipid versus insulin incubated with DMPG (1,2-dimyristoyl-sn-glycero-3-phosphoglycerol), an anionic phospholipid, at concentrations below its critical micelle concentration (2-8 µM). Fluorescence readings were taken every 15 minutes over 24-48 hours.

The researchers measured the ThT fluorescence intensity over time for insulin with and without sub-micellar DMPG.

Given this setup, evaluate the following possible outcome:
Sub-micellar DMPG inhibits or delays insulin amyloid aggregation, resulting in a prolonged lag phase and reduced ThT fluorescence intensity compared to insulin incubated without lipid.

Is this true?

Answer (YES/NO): NO